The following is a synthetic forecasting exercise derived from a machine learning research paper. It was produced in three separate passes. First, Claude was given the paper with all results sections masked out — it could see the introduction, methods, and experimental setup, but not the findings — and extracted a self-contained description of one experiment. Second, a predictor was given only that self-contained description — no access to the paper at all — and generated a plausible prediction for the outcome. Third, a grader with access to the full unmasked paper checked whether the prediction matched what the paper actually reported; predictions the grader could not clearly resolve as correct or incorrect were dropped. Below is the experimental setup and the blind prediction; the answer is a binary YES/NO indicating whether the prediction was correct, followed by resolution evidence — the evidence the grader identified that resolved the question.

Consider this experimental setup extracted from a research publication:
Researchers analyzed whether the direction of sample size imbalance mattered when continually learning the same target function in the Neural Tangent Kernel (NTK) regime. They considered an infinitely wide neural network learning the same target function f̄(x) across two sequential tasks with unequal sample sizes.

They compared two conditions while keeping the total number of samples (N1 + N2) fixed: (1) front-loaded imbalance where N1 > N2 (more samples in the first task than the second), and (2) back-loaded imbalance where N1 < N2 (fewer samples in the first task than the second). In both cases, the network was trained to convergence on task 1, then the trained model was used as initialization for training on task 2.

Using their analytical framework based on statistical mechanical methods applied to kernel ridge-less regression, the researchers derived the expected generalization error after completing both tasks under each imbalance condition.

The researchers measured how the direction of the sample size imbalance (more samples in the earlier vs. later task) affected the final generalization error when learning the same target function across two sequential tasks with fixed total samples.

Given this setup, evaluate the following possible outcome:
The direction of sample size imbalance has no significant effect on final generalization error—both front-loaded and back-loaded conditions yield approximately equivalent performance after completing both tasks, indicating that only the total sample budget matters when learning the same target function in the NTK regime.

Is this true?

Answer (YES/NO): NO